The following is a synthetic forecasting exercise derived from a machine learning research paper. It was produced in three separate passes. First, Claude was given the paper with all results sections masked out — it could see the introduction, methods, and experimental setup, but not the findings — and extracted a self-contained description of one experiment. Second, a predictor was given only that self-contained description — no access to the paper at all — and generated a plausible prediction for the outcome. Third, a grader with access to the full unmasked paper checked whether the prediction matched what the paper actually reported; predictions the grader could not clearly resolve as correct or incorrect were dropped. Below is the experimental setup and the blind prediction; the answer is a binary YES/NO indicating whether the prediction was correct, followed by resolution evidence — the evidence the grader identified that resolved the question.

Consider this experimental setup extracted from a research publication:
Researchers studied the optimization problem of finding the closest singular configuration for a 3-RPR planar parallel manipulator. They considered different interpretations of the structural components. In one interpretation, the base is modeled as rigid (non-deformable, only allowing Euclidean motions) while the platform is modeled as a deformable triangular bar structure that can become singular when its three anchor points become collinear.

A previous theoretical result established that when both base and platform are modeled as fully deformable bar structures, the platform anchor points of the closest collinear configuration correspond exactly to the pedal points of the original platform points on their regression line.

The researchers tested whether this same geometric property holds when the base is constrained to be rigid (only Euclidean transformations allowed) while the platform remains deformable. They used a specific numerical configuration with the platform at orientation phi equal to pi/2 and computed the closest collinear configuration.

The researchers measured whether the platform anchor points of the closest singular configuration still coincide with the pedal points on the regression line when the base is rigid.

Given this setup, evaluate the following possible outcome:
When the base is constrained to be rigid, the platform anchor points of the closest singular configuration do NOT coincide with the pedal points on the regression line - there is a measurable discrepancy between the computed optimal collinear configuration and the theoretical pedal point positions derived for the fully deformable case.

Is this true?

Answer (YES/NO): YES